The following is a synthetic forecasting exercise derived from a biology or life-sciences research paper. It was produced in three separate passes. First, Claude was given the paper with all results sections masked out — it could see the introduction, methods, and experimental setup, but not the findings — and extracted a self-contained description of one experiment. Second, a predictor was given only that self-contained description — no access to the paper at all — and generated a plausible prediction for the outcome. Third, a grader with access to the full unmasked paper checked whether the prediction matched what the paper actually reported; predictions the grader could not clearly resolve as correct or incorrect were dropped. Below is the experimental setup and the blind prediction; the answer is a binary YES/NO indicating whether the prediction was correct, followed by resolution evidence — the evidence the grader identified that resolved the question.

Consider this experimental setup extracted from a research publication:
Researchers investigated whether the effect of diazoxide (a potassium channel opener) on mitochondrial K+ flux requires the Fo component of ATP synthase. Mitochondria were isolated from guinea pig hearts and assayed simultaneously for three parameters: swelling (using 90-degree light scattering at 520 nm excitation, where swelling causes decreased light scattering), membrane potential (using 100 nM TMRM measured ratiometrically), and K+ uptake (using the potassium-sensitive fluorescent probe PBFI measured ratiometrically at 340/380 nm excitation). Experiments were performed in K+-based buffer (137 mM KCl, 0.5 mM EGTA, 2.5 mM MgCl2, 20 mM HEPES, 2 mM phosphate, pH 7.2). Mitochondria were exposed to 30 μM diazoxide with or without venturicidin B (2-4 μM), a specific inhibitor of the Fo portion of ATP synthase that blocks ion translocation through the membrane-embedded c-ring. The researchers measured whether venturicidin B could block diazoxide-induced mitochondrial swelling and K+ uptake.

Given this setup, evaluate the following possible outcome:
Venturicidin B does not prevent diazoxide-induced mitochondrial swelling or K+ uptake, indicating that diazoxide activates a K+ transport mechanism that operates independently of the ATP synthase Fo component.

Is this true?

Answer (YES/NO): NO